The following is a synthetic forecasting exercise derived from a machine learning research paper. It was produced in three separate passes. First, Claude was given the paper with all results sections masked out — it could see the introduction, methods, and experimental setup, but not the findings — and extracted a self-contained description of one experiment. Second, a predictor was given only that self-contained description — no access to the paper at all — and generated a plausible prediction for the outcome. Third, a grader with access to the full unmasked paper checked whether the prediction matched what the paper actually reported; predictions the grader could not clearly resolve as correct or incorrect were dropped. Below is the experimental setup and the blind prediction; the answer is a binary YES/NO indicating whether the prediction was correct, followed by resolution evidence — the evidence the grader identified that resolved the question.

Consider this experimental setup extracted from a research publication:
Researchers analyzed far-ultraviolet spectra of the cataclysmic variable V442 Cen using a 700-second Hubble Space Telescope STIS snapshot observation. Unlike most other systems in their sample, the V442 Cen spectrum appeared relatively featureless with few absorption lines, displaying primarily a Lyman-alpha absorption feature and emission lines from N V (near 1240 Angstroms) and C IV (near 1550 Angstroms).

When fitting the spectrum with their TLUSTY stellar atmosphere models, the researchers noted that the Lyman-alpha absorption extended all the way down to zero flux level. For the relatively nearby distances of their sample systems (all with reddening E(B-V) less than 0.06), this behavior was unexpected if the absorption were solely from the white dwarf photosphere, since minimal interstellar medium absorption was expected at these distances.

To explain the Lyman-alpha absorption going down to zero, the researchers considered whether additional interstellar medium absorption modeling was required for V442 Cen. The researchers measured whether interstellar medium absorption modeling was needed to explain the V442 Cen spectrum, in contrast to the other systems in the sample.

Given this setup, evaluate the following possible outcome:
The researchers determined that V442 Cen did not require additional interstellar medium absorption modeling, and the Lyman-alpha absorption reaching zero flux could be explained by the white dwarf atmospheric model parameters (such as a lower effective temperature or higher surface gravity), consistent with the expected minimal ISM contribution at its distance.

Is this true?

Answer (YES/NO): NO